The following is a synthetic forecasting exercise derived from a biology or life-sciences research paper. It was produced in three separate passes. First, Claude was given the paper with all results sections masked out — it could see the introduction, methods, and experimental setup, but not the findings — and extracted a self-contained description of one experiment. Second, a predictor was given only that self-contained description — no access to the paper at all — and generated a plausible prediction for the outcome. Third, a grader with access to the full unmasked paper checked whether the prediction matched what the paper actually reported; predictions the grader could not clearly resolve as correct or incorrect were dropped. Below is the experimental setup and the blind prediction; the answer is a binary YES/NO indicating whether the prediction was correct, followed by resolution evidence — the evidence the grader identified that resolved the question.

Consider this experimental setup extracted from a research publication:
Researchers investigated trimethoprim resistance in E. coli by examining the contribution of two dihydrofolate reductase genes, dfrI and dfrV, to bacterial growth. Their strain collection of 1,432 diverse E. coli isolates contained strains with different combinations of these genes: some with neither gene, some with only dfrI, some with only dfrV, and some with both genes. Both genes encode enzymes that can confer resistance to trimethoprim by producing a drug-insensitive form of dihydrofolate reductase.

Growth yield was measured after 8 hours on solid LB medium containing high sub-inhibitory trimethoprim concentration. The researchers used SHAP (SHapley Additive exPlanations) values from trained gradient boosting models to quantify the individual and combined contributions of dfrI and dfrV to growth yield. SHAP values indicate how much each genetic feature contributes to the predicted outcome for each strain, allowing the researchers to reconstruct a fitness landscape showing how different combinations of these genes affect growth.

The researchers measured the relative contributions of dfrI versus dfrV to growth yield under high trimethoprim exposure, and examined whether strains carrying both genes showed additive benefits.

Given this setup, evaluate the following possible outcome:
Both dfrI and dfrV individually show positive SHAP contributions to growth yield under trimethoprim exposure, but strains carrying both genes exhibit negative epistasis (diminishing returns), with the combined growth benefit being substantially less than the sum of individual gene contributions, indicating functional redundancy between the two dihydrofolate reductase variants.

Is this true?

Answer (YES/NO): NO